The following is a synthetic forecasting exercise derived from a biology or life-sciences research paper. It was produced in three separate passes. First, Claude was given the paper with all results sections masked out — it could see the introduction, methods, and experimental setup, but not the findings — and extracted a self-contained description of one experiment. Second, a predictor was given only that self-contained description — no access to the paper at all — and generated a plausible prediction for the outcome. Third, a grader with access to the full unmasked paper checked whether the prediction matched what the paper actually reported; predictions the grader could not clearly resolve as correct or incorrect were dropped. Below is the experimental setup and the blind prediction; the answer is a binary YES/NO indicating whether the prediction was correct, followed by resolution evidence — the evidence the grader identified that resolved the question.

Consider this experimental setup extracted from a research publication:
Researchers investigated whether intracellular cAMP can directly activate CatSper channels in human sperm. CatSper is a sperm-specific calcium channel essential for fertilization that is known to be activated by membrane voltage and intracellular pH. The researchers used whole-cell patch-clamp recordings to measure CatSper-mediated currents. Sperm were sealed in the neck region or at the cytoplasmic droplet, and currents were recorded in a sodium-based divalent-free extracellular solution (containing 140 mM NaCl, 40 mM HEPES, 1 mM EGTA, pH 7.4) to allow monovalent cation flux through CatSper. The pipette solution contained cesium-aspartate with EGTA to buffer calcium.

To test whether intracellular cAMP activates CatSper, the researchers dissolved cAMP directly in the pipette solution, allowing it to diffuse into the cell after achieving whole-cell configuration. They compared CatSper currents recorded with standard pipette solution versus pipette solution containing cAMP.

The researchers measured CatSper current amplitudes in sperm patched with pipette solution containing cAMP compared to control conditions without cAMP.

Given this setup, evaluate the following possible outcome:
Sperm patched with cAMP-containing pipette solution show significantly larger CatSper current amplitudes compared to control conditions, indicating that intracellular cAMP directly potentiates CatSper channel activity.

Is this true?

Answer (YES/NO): NO